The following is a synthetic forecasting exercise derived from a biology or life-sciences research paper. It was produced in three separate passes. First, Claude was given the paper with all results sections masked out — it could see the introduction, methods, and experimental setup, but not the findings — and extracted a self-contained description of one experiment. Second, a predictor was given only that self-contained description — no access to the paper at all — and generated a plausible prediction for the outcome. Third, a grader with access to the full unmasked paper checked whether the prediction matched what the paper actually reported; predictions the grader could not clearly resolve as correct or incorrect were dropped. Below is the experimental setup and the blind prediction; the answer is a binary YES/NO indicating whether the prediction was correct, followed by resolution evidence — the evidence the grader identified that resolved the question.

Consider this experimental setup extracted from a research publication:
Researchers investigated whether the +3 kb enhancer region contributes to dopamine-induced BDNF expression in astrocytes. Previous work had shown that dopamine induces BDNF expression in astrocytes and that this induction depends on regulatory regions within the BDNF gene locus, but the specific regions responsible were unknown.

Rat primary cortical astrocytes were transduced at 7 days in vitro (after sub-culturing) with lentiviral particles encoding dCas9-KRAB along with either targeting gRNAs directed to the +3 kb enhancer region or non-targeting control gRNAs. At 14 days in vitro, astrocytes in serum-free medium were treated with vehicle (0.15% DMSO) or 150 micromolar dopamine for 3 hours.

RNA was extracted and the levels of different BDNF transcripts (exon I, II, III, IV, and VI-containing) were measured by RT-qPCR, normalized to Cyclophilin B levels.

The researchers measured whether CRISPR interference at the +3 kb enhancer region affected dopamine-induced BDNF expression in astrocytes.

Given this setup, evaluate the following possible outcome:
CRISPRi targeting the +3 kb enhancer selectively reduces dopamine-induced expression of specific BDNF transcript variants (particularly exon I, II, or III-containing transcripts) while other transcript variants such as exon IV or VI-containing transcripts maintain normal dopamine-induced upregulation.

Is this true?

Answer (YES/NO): YES